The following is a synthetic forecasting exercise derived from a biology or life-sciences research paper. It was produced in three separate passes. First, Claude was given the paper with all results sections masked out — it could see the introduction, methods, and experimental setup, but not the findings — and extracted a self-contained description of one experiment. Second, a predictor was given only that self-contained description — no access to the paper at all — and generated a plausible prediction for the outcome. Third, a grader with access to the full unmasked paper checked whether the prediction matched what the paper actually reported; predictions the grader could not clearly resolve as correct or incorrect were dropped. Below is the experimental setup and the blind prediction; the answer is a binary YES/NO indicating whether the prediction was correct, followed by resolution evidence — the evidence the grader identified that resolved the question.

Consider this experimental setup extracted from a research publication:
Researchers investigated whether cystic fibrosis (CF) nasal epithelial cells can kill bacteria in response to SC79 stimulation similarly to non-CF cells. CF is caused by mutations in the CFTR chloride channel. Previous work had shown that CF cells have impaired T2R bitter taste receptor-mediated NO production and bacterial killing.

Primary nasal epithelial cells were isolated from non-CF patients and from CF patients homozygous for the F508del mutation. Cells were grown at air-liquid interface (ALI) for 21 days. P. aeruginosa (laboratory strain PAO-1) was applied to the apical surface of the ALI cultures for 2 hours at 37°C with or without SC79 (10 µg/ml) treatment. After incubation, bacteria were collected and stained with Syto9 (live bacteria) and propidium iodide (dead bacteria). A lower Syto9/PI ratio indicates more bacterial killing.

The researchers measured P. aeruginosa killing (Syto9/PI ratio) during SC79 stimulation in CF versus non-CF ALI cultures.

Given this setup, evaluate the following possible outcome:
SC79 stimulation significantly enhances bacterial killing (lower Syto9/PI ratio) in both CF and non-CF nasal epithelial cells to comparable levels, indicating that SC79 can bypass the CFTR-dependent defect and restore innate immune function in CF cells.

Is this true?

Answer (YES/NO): YES